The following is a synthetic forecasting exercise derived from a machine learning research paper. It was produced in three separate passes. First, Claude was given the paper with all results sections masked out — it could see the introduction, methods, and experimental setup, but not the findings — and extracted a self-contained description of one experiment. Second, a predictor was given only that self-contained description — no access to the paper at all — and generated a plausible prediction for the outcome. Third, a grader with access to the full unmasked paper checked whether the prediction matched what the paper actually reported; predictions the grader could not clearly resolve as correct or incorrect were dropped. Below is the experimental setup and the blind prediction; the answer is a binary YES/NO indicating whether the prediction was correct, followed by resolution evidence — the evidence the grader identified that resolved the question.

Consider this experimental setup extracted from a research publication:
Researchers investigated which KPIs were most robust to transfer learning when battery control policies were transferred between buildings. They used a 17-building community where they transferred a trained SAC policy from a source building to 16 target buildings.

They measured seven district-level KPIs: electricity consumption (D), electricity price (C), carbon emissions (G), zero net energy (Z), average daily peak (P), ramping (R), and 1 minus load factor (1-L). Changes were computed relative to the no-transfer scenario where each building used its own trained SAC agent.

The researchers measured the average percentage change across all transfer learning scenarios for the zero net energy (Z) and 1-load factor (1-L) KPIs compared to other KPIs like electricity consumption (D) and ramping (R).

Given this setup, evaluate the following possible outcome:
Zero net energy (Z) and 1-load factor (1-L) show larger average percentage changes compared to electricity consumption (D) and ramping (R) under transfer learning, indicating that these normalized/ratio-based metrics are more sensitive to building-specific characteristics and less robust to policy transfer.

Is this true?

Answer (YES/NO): NO